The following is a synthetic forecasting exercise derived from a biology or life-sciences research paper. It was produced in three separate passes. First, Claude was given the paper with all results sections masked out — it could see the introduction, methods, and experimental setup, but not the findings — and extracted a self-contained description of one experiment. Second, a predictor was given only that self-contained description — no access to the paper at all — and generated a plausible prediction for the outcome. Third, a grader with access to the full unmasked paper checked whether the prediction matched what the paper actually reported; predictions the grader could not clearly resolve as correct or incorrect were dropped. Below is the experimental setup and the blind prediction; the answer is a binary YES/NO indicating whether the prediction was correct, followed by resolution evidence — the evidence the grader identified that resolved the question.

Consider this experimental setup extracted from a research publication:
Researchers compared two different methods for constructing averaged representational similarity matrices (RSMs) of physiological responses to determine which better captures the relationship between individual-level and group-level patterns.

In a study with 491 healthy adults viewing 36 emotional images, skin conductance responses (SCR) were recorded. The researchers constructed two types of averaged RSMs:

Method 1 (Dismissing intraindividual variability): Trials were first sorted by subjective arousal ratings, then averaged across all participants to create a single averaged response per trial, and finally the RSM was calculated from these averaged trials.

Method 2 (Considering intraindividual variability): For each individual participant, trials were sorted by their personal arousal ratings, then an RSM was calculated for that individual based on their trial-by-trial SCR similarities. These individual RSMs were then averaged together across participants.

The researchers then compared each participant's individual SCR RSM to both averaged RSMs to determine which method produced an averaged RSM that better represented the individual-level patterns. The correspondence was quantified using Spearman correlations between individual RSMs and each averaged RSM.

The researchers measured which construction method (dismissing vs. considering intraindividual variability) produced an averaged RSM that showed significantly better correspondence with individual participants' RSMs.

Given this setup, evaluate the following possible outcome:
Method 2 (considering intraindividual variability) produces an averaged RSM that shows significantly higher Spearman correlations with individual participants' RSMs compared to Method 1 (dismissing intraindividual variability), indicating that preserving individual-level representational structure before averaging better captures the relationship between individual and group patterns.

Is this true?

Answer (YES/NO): YES